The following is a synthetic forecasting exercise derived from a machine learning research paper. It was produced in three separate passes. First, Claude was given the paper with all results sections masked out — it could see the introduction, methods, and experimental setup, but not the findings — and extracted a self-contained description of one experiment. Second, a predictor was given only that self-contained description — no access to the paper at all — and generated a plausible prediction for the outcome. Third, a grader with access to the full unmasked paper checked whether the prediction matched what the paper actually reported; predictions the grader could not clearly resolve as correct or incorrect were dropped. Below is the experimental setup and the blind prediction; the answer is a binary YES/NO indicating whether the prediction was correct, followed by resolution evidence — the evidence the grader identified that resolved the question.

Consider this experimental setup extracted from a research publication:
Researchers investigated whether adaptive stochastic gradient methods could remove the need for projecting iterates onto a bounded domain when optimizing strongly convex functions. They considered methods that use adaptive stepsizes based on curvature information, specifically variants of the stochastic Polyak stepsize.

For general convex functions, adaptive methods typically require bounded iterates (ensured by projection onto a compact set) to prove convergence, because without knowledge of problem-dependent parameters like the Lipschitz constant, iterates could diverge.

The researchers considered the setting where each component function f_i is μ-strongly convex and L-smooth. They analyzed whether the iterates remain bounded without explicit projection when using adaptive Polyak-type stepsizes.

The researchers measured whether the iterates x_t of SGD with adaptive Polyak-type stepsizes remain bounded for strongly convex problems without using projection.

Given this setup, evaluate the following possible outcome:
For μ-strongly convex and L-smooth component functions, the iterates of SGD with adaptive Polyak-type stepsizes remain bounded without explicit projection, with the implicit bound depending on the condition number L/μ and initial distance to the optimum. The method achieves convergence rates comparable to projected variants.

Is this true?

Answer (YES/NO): NO